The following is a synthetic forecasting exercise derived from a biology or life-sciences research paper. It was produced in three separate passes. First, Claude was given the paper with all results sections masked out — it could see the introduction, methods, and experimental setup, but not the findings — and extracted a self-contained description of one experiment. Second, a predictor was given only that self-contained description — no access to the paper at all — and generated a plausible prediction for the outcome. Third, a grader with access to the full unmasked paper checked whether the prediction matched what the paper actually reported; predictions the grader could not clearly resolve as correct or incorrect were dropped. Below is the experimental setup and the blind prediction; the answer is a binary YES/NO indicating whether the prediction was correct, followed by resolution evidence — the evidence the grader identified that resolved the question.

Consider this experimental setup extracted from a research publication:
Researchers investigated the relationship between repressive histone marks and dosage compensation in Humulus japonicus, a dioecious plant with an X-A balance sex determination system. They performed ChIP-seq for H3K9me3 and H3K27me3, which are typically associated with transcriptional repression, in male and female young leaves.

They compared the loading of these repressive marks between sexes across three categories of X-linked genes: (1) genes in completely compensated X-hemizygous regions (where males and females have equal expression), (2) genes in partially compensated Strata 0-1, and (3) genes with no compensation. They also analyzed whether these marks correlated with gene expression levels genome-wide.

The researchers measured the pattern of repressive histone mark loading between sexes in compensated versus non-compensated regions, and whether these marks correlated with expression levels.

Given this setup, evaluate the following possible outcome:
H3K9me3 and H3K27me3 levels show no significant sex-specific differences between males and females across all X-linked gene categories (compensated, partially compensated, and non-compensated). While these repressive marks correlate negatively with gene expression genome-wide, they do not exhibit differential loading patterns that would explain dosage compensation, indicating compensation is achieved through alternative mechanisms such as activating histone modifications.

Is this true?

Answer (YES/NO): NO